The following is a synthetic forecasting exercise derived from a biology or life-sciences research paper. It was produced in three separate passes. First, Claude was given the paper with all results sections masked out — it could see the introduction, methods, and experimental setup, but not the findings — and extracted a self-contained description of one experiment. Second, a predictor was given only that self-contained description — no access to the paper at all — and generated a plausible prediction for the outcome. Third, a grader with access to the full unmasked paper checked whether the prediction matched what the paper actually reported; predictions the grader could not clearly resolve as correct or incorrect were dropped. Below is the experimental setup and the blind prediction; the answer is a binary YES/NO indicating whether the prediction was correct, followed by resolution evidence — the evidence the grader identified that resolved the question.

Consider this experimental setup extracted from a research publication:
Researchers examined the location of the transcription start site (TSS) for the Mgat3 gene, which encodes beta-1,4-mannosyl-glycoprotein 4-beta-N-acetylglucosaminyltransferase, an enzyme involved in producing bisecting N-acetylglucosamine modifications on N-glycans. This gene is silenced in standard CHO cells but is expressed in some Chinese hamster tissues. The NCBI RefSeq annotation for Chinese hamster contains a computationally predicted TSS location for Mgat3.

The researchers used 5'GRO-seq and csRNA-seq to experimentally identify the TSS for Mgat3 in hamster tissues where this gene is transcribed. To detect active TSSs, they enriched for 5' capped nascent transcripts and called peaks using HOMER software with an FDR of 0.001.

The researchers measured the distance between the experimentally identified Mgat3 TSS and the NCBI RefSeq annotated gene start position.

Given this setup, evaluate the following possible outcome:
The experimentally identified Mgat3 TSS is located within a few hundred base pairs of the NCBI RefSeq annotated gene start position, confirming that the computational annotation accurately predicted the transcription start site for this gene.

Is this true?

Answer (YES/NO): NO